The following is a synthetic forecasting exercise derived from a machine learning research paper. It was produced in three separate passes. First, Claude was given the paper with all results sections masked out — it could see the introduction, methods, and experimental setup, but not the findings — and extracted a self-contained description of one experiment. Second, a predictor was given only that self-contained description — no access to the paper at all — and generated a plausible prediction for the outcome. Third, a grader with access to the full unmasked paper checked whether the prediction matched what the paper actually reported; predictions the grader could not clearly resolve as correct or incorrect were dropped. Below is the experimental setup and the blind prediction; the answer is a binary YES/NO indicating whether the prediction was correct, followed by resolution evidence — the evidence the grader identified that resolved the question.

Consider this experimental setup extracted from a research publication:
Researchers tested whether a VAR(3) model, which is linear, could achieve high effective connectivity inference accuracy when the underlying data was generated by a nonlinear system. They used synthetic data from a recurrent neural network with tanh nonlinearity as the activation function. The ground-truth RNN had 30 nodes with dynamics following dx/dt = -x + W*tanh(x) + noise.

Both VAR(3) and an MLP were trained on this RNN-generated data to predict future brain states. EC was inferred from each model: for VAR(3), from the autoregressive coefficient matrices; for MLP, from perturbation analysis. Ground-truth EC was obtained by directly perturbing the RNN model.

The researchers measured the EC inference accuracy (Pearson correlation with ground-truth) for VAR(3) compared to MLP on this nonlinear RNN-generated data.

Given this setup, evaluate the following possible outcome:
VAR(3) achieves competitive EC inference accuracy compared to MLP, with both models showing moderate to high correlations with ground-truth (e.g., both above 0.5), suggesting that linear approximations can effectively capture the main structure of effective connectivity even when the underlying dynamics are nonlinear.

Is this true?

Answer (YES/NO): YES